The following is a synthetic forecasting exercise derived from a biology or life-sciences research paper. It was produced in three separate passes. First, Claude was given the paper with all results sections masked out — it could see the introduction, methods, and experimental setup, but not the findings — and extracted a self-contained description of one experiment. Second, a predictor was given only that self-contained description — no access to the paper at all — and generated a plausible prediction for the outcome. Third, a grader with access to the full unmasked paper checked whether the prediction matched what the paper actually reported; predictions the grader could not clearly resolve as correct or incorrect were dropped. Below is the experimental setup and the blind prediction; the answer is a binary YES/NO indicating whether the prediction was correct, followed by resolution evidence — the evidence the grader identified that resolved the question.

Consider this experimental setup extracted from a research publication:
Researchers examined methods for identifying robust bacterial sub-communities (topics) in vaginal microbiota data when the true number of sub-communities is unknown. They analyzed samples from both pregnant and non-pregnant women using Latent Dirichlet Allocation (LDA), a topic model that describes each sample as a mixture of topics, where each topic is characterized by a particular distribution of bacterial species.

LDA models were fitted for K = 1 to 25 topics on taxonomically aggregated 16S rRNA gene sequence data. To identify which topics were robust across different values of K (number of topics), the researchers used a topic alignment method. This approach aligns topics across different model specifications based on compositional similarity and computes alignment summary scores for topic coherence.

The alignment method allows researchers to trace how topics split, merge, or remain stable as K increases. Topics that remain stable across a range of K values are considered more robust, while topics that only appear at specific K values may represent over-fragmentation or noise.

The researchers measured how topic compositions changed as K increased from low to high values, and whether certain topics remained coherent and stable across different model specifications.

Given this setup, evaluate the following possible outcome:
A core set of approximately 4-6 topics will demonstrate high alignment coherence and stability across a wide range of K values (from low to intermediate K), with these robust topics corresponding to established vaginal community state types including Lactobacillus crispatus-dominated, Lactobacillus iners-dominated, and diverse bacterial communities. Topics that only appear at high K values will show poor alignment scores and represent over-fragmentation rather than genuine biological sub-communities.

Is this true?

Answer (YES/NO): NO